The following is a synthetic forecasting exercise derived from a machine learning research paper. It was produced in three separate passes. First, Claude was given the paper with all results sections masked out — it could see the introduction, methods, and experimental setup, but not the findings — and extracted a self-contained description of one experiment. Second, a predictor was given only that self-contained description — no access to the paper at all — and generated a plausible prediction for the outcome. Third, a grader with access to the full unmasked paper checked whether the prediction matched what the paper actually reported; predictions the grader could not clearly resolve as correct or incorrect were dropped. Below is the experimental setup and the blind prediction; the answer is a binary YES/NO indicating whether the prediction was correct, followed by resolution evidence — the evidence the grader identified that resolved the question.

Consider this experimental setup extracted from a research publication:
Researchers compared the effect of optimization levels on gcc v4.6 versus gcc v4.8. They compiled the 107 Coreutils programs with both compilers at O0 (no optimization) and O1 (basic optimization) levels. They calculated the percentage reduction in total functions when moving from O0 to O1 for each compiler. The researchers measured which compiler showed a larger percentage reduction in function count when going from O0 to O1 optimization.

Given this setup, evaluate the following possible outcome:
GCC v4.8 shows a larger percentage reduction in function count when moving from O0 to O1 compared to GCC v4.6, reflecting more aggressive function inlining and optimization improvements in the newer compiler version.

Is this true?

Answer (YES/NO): YES